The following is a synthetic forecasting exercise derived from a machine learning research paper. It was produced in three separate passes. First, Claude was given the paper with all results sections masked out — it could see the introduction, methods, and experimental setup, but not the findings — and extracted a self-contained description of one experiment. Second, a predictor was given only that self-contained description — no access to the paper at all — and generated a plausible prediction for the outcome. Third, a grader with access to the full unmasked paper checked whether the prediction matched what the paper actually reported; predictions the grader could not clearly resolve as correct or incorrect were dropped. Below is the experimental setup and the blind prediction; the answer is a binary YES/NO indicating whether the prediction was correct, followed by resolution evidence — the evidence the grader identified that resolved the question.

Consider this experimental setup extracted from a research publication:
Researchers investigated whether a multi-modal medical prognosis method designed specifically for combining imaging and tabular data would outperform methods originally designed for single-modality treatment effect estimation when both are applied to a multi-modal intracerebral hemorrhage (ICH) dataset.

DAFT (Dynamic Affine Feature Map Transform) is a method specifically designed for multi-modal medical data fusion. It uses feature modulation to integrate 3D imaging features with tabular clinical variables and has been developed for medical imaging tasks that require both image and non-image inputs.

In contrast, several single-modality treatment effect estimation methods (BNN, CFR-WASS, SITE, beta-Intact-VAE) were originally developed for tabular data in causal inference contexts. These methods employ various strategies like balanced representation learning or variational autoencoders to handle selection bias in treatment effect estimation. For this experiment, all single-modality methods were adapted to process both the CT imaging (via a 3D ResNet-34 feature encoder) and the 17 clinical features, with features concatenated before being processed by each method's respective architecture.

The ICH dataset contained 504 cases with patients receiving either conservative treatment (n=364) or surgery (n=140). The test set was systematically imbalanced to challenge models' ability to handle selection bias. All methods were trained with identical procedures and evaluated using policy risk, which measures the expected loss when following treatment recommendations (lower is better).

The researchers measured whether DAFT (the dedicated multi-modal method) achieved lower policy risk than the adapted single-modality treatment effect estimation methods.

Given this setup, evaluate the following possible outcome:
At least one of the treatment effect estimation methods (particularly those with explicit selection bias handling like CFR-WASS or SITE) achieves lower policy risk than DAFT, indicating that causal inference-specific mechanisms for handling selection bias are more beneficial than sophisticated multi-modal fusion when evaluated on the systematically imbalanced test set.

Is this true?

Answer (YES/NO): YES